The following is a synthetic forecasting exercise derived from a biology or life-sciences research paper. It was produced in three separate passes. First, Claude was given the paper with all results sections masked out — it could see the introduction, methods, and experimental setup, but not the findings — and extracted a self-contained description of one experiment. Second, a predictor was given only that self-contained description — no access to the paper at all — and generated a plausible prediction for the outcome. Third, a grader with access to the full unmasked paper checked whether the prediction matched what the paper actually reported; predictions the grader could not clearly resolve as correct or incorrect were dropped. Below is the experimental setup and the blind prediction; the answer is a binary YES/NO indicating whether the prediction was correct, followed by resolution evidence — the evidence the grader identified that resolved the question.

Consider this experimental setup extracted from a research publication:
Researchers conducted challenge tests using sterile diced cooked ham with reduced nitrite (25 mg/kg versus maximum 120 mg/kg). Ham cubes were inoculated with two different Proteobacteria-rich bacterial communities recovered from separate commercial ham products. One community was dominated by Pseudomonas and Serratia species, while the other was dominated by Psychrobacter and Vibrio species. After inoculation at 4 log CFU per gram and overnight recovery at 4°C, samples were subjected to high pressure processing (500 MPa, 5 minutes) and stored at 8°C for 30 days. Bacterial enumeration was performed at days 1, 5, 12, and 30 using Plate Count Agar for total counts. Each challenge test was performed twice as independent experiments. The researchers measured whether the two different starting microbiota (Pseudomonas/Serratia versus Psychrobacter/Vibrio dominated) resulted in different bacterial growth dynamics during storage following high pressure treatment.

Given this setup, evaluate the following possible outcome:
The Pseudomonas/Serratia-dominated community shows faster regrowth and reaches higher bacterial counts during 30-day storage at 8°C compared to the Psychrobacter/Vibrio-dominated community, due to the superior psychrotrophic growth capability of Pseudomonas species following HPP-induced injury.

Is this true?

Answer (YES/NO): NO